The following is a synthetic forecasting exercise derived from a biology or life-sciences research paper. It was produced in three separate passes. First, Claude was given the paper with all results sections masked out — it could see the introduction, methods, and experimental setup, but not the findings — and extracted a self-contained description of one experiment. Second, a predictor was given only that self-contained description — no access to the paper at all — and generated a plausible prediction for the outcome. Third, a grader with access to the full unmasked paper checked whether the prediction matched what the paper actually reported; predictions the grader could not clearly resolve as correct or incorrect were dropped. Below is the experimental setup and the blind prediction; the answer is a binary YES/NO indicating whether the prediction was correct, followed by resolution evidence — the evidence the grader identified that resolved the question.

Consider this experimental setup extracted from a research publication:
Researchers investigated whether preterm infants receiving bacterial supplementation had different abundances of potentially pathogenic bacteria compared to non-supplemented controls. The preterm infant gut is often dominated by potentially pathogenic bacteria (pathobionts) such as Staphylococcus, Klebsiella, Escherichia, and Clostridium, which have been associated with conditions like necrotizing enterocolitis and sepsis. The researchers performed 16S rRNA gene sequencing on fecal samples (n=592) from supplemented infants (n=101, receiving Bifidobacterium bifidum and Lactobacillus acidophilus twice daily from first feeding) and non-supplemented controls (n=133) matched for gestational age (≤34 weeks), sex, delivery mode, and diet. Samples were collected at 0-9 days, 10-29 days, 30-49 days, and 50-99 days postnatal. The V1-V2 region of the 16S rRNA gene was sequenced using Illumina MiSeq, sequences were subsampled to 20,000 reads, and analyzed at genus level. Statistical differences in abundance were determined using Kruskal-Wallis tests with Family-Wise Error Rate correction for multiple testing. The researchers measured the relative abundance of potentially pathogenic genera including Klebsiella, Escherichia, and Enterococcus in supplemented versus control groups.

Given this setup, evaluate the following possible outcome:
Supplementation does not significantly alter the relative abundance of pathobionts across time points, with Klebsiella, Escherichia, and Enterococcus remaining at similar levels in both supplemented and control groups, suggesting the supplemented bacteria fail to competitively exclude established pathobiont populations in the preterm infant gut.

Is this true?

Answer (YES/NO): NO